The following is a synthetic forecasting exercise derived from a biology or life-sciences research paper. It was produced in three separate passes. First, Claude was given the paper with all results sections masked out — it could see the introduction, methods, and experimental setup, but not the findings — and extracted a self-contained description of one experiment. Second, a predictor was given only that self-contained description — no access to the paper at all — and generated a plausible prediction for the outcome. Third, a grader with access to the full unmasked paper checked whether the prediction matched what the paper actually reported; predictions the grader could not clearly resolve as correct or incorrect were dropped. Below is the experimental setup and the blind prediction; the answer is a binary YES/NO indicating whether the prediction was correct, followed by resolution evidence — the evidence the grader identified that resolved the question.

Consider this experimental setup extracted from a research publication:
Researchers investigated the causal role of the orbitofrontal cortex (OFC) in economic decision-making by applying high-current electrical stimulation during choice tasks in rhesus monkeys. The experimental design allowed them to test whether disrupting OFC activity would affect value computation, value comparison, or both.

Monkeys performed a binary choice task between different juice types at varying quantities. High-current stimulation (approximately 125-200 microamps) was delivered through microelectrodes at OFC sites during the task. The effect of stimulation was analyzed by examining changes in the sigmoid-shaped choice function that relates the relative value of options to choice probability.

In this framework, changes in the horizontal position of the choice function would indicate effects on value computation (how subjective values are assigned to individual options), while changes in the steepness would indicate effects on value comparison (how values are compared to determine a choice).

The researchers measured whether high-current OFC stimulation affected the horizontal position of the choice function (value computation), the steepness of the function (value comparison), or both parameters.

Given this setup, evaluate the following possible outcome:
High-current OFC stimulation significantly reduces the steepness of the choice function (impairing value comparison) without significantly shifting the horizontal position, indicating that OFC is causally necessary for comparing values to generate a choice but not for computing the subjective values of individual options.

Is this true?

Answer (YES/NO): NO